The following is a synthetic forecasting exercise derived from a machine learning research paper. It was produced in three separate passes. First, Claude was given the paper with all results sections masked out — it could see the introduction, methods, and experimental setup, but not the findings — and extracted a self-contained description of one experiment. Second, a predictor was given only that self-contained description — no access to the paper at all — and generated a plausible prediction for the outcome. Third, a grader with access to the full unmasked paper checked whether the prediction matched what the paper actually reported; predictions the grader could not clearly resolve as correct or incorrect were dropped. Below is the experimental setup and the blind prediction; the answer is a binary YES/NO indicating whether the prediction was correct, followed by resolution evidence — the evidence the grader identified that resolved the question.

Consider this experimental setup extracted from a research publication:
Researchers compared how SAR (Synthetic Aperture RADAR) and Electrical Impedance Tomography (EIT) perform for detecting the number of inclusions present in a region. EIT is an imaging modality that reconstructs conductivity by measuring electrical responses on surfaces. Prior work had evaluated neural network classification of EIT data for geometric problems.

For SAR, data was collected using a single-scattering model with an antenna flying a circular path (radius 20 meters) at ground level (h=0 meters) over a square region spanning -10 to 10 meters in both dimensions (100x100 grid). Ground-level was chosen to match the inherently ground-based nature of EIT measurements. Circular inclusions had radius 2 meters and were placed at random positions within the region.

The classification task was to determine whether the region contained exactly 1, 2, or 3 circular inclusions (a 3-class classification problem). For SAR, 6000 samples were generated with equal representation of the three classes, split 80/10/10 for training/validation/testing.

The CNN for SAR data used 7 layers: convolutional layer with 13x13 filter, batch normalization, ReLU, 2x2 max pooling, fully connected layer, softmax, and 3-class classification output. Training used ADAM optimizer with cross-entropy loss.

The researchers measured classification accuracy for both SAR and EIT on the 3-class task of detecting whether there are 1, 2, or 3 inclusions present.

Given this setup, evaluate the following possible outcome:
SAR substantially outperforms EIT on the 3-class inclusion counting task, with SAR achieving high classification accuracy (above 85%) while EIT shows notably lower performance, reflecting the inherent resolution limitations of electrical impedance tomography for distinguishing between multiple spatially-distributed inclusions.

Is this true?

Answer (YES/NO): YES